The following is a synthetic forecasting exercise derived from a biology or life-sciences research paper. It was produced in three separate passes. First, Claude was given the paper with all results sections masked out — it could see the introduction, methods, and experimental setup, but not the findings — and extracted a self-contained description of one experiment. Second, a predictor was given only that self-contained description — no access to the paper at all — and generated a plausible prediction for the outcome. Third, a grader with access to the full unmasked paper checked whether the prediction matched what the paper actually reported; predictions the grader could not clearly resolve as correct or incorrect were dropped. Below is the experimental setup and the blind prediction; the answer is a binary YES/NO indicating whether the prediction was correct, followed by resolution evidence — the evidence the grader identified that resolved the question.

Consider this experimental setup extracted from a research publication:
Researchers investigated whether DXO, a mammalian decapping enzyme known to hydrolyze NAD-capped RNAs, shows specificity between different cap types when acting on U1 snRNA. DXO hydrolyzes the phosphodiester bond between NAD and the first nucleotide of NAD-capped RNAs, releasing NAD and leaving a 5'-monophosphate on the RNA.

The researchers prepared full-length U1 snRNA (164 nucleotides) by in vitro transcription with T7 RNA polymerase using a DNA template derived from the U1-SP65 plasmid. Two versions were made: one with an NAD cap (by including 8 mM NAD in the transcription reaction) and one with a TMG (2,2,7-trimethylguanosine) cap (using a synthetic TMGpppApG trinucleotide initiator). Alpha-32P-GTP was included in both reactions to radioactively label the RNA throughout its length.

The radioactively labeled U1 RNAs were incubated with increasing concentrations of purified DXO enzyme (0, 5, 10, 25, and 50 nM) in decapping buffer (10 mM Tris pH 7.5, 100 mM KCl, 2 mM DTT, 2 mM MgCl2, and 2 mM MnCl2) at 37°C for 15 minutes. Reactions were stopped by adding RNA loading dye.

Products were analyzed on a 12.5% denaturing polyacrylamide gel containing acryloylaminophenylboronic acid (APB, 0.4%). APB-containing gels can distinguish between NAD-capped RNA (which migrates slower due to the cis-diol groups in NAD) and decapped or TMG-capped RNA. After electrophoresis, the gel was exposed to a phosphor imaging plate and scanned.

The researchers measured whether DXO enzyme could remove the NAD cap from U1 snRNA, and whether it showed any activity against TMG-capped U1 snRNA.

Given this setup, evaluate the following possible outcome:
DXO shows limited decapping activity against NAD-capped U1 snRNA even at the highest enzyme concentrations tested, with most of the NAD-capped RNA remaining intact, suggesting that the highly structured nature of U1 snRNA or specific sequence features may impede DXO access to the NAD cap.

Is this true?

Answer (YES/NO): NO